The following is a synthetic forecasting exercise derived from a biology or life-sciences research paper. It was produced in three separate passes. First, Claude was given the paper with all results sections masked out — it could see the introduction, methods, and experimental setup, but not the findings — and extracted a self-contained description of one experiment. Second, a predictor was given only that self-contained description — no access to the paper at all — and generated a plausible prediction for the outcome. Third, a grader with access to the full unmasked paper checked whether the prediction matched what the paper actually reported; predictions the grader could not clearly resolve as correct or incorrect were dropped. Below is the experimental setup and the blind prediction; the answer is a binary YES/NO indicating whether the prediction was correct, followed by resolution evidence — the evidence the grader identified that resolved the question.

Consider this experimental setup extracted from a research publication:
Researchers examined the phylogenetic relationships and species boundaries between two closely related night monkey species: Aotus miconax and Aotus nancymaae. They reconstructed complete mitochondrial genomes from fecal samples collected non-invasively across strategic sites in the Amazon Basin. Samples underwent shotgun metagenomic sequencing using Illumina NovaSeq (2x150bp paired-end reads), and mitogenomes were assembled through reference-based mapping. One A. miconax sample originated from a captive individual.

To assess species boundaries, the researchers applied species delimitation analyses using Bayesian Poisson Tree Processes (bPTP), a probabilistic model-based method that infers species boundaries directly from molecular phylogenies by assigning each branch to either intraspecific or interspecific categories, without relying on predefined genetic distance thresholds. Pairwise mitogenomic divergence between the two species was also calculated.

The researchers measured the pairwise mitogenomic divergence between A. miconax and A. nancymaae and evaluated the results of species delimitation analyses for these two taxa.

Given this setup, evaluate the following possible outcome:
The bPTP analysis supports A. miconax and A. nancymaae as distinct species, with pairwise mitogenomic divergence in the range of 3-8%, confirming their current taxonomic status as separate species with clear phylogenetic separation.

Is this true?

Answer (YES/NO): NO